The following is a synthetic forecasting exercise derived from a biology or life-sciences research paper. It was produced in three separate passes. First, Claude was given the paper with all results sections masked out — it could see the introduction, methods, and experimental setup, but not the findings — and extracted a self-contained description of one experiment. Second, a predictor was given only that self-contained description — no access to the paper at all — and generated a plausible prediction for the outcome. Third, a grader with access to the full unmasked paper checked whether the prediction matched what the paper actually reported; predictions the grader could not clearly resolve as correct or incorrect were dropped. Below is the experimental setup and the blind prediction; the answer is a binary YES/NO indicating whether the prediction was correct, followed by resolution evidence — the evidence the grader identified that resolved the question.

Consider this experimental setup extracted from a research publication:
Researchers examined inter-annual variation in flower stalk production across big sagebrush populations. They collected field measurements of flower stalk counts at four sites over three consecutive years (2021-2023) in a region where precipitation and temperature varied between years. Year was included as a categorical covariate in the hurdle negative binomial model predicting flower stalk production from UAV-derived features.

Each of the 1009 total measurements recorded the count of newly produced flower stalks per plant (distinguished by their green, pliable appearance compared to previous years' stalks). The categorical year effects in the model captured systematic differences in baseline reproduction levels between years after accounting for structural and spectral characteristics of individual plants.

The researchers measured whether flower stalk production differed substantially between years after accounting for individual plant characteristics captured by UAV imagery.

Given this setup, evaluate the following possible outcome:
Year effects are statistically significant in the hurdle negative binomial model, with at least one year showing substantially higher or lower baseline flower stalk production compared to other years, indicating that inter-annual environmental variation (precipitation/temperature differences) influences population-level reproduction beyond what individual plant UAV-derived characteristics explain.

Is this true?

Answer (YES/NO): YES